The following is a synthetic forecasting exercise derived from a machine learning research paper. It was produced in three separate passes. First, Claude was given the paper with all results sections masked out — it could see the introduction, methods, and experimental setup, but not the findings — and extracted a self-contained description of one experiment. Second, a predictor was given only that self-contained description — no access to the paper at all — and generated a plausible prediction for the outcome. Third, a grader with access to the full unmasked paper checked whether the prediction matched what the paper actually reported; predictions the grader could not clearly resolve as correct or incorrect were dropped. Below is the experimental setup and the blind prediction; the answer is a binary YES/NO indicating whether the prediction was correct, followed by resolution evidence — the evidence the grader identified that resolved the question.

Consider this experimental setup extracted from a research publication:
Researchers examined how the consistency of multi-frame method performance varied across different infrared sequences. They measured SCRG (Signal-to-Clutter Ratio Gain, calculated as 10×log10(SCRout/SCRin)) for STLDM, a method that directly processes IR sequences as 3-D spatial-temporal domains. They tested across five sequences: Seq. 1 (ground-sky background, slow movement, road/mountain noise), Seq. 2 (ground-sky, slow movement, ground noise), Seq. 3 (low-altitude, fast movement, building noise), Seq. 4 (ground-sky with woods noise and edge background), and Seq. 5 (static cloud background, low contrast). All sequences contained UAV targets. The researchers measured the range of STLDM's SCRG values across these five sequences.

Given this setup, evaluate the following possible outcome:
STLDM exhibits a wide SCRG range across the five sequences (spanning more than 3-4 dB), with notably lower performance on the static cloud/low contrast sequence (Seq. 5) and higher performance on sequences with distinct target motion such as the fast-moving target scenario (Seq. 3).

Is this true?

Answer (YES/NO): YES